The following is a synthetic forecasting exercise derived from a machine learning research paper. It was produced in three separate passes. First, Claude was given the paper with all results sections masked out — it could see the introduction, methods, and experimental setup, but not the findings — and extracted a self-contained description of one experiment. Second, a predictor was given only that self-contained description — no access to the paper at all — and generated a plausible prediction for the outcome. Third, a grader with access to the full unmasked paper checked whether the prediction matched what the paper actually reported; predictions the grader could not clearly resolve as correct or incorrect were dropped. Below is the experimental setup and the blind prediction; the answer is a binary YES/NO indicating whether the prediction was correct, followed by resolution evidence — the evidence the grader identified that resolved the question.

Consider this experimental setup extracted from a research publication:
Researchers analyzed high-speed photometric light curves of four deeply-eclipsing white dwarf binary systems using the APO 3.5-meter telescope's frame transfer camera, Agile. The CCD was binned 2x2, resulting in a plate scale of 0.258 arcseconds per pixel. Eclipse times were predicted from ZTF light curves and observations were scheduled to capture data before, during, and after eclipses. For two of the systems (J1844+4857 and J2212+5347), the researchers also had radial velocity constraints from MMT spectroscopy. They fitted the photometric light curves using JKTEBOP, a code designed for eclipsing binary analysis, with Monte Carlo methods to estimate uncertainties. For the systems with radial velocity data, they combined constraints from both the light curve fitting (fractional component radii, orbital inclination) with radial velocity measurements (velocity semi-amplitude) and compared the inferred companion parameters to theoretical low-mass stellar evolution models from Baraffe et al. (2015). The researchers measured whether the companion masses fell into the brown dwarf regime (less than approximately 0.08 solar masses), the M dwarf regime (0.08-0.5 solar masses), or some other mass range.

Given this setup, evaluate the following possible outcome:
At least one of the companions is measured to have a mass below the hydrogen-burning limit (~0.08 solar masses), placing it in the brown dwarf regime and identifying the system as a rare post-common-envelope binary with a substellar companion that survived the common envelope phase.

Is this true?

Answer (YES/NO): NO